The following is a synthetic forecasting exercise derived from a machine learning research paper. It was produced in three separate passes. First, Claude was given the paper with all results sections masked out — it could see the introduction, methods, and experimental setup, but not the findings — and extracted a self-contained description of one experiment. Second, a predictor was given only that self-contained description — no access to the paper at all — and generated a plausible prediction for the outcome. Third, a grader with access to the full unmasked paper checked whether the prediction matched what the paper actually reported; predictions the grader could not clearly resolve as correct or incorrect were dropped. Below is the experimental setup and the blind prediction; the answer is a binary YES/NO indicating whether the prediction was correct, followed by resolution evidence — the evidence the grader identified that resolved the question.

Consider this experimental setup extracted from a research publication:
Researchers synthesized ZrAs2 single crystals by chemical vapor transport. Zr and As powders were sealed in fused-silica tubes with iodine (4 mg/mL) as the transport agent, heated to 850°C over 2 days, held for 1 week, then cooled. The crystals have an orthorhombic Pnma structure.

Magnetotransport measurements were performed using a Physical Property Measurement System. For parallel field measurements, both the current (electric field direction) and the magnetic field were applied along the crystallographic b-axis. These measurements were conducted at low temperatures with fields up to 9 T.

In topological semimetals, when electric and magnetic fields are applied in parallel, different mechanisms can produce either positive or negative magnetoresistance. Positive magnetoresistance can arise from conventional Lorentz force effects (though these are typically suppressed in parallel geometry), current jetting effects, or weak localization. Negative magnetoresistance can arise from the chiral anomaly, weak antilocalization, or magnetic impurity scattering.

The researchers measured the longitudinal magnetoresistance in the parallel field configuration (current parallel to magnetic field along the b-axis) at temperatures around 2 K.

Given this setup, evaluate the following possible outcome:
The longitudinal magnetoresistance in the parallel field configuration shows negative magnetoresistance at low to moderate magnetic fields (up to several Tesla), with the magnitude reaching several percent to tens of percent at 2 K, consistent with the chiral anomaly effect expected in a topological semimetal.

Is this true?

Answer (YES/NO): NO